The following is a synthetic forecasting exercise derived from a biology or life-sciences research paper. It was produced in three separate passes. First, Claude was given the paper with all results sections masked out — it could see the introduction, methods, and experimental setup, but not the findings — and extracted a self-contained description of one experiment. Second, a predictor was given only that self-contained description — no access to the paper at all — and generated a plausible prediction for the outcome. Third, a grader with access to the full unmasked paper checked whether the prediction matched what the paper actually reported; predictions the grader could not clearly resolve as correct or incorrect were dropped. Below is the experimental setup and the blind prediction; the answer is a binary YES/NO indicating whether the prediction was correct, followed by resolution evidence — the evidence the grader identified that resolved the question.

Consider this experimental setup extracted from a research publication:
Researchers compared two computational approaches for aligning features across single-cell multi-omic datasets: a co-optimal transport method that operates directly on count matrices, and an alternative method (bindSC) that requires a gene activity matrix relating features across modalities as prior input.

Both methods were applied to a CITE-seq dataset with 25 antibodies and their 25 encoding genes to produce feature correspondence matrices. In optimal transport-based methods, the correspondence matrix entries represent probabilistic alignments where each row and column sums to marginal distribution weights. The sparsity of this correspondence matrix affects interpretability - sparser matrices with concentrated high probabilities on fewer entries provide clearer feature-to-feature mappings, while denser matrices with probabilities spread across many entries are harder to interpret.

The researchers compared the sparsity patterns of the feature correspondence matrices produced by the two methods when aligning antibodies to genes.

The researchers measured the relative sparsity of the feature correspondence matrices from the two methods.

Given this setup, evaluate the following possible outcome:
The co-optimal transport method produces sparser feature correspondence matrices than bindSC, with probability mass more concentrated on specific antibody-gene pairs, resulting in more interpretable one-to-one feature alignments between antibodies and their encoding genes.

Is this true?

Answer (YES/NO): YES